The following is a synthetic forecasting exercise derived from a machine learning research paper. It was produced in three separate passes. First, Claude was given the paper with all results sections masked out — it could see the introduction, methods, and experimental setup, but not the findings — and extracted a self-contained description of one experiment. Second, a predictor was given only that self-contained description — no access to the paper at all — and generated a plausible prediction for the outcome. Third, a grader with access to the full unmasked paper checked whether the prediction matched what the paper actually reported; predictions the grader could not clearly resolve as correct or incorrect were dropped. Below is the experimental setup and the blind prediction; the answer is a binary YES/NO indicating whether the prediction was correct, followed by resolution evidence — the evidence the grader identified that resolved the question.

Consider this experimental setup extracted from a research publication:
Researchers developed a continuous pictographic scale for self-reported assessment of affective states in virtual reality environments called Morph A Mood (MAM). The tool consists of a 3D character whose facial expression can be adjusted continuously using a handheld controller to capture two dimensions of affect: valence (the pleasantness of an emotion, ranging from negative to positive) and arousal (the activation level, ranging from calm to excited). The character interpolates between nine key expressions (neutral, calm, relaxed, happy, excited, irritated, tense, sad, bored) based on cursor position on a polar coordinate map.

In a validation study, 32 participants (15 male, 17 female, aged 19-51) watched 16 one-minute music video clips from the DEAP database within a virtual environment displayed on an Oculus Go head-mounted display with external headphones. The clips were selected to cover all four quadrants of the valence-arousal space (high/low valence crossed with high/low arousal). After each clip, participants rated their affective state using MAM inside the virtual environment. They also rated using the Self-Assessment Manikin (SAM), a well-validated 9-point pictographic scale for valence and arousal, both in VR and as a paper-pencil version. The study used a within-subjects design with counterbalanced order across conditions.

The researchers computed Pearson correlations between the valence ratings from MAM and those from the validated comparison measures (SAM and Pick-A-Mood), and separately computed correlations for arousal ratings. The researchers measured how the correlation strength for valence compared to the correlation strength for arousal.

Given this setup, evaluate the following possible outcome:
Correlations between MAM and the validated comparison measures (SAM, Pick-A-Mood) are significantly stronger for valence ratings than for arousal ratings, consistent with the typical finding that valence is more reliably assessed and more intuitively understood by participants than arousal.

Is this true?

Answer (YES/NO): YES